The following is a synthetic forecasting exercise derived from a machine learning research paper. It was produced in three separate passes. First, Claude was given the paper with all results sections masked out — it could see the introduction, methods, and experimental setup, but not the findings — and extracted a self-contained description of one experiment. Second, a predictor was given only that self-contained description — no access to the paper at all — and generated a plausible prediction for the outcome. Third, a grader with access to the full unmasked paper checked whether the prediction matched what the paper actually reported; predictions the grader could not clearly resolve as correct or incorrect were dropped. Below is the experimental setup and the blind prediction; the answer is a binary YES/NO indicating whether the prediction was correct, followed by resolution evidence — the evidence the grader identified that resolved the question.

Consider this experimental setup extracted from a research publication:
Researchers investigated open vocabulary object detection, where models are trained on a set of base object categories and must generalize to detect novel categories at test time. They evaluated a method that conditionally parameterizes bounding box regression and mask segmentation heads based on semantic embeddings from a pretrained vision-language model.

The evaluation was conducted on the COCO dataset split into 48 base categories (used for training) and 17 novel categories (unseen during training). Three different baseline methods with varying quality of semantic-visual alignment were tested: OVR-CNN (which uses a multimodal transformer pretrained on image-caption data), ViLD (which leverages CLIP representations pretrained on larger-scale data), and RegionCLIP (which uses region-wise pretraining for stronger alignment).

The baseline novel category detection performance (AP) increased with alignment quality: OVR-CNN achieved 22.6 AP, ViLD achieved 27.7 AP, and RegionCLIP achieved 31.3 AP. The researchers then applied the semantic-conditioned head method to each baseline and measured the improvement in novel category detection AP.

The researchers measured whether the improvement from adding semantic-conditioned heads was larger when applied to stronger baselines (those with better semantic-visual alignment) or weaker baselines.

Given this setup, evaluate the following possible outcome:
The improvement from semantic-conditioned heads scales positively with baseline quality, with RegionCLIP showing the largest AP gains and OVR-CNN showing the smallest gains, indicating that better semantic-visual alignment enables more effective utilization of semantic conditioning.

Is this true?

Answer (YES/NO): YES